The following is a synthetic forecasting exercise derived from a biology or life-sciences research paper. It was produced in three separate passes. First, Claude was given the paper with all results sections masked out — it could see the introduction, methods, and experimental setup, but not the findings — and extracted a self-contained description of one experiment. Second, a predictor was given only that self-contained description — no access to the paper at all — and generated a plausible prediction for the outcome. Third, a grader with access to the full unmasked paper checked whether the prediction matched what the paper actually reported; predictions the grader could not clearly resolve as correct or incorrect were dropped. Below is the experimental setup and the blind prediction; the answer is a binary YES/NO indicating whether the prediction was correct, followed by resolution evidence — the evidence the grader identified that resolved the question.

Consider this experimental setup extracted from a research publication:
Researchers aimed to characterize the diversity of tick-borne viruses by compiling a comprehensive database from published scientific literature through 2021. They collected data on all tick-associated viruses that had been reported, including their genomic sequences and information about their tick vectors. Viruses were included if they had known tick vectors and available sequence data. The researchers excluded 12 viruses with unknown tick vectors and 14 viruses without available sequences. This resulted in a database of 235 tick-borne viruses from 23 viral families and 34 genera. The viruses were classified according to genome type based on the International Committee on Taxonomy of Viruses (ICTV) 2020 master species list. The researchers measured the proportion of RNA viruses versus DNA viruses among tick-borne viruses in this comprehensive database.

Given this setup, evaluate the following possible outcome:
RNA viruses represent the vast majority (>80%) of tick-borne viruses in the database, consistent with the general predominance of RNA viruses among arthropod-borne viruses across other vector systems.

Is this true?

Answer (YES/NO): YES